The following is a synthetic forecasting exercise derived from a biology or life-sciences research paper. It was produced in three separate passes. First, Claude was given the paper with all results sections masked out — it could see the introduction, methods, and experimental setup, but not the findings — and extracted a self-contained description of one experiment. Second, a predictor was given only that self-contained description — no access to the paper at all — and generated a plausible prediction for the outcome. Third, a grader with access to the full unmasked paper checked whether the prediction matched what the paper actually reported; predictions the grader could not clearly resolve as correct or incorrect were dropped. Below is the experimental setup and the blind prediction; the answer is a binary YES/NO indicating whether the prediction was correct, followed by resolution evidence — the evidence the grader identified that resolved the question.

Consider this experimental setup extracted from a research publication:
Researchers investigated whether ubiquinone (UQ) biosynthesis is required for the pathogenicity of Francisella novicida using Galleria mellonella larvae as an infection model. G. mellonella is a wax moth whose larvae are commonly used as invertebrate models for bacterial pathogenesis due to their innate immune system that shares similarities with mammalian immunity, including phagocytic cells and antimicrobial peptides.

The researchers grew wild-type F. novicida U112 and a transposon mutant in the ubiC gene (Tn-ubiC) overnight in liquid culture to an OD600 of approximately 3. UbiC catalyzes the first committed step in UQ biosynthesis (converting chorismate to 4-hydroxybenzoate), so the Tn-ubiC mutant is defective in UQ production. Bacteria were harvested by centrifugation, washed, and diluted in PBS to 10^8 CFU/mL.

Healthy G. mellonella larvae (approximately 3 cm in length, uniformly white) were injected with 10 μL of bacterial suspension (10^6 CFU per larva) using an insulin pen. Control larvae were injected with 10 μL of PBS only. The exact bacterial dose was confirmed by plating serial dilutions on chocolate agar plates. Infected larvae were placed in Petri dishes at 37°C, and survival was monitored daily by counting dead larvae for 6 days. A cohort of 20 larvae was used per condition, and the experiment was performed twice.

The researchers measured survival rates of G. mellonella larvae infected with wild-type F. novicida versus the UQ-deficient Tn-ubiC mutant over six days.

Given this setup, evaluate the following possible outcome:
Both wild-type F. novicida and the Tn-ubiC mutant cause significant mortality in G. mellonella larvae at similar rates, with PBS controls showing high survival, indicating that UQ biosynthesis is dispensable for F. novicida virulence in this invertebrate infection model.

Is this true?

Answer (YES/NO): NO